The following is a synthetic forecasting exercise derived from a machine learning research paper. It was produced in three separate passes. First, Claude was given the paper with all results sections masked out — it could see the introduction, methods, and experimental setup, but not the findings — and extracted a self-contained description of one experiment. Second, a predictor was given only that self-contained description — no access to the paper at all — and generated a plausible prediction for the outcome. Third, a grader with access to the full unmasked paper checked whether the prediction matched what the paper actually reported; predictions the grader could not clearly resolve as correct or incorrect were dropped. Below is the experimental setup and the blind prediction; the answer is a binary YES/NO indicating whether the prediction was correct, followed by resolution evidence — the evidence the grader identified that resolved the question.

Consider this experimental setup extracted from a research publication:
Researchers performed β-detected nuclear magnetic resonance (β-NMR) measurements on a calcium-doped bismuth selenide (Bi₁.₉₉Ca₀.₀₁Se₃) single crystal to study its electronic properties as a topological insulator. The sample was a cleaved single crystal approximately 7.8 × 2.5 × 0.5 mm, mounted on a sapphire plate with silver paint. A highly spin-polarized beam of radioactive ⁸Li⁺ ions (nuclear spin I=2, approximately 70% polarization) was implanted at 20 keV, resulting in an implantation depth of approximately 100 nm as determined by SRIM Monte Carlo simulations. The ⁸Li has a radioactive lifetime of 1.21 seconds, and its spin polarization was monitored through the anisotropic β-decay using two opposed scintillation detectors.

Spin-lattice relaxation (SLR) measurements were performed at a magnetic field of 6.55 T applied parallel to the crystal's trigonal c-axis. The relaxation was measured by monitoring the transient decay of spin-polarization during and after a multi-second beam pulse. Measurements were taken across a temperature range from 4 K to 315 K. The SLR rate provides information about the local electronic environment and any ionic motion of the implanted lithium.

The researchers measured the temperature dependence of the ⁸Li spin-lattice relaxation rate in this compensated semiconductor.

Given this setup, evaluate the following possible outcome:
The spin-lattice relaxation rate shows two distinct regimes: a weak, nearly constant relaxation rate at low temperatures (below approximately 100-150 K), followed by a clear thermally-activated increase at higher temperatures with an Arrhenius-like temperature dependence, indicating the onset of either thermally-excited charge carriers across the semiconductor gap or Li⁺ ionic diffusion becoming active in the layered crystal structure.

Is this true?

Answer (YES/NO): NO